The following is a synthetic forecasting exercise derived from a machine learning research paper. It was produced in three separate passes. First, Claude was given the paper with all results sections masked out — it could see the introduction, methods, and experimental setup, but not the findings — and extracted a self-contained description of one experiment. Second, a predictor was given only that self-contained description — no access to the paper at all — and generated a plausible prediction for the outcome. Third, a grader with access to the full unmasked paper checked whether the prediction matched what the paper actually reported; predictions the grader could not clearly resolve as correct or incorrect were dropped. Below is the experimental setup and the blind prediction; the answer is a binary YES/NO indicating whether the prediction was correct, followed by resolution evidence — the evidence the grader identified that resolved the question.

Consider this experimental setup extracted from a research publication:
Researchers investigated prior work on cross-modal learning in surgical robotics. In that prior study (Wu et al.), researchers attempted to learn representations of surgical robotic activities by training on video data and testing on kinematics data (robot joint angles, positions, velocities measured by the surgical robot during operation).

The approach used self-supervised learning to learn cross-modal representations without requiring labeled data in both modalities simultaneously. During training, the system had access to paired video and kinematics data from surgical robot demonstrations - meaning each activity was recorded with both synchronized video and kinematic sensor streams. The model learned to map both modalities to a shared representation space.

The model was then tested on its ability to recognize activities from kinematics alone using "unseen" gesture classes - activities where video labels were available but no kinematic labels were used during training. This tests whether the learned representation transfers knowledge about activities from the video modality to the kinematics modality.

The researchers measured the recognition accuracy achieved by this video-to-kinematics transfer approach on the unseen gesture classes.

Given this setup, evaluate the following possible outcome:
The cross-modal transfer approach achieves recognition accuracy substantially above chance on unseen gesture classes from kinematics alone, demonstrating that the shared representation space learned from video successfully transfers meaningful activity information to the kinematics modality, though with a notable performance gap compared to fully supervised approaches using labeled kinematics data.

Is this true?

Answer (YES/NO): YES